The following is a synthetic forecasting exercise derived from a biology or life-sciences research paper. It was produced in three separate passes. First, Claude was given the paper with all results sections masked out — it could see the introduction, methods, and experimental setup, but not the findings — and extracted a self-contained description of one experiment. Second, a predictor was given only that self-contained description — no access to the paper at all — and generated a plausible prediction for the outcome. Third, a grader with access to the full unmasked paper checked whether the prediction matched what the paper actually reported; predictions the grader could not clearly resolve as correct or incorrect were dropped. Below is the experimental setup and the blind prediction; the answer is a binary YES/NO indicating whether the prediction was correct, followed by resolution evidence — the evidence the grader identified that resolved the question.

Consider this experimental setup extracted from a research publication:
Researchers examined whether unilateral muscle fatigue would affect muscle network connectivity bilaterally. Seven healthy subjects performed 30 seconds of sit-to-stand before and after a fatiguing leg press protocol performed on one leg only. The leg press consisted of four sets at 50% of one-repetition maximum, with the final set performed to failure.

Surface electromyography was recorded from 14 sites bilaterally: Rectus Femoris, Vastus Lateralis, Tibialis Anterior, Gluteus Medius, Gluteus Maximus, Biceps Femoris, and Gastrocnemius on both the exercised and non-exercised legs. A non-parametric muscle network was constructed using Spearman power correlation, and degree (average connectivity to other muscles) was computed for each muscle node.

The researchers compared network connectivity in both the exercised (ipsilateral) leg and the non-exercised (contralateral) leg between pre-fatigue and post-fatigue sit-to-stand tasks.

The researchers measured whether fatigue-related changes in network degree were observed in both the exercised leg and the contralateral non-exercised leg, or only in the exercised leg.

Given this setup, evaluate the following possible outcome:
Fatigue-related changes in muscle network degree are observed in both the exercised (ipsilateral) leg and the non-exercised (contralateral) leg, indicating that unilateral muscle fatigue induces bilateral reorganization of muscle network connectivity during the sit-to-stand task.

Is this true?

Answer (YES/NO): YES